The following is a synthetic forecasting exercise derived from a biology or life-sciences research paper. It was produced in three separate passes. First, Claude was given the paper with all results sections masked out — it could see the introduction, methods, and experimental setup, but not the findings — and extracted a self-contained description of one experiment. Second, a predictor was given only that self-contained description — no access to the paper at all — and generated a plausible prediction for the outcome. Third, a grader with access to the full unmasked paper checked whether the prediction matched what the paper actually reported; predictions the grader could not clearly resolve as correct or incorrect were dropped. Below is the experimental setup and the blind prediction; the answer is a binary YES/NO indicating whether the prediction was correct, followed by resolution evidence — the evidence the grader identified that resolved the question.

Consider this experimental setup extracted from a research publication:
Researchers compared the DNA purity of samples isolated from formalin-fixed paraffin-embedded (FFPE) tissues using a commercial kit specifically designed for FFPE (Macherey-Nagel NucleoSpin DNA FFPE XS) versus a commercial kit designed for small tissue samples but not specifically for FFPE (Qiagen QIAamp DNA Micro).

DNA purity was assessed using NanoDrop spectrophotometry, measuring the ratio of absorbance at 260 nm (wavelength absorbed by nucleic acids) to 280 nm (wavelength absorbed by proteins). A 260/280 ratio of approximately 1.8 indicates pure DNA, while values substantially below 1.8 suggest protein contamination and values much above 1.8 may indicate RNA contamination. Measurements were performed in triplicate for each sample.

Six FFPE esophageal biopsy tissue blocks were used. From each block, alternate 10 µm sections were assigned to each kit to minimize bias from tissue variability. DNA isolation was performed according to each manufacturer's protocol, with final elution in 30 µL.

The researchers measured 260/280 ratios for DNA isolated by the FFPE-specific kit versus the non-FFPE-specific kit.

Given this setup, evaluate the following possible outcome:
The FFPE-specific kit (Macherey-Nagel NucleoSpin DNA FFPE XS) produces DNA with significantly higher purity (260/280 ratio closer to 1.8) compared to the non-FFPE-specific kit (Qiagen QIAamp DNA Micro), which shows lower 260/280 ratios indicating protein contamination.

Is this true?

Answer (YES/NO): NO